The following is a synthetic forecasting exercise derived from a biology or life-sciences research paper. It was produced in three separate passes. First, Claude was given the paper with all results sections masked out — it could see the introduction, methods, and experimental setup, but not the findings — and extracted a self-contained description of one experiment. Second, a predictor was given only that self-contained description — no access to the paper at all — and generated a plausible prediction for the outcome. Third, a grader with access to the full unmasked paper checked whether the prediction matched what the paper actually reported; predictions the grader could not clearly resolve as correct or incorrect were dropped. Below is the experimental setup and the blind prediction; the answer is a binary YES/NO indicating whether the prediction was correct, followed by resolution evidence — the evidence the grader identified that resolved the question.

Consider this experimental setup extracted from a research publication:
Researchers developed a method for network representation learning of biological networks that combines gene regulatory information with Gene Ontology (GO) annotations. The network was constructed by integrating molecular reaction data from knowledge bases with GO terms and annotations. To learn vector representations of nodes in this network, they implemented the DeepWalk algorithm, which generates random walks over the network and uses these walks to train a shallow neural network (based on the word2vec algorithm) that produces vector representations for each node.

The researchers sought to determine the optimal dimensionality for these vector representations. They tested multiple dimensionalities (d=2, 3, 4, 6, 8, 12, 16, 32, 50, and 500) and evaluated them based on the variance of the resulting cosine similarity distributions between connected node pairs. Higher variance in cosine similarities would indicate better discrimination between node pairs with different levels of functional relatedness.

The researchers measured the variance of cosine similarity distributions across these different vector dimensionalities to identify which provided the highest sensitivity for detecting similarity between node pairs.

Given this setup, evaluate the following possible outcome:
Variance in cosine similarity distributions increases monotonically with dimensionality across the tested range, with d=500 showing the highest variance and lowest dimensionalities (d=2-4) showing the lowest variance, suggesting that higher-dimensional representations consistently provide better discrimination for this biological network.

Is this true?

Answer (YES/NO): NO